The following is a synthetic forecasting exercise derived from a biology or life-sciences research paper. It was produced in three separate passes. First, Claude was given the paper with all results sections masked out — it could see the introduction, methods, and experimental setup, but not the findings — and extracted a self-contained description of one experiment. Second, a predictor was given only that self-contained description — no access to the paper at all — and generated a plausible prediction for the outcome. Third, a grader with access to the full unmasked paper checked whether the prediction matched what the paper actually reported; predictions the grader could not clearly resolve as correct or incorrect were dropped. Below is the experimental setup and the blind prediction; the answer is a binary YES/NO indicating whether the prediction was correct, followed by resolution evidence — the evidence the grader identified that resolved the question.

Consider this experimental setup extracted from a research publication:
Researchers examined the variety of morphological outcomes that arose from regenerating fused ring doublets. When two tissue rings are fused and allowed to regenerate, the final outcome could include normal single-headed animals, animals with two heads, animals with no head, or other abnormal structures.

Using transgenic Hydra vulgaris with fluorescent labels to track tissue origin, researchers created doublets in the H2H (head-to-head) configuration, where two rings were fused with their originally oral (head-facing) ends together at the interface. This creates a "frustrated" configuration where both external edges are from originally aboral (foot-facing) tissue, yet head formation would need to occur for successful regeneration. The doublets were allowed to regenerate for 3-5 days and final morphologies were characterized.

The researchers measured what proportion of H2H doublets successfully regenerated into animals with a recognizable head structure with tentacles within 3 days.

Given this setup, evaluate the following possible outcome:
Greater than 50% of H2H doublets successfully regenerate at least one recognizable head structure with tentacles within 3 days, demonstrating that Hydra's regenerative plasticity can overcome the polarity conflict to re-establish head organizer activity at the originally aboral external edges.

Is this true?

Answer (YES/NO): YES